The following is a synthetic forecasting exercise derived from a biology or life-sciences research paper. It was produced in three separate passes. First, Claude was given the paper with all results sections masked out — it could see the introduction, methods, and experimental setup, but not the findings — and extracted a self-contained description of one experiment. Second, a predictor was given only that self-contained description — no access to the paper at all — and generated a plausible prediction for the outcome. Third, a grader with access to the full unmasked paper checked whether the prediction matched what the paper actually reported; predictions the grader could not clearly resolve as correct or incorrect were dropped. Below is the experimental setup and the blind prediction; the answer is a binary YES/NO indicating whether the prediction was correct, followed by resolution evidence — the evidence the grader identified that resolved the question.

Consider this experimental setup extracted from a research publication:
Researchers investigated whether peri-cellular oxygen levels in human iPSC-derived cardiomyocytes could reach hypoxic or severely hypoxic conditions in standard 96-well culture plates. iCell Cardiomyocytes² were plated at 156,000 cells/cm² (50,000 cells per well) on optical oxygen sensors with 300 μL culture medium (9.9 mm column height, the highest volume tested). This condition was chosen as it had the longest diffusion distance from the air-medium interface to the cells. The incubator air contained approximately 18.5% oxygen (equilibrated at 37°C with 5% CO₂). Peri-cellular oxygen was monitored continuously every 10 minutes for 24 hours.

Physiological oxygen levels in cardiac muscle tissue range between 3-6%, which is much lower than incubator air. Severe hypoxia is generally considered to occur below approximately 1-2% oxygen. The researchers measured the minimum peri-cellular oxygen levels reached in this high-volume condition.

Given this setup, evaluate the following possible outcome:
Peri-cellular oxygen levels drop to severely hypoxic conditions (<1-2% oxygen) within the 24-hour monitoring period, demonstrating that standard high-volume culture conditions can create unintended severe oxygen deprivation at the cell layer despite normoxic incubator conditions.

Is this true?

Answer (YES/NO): YES